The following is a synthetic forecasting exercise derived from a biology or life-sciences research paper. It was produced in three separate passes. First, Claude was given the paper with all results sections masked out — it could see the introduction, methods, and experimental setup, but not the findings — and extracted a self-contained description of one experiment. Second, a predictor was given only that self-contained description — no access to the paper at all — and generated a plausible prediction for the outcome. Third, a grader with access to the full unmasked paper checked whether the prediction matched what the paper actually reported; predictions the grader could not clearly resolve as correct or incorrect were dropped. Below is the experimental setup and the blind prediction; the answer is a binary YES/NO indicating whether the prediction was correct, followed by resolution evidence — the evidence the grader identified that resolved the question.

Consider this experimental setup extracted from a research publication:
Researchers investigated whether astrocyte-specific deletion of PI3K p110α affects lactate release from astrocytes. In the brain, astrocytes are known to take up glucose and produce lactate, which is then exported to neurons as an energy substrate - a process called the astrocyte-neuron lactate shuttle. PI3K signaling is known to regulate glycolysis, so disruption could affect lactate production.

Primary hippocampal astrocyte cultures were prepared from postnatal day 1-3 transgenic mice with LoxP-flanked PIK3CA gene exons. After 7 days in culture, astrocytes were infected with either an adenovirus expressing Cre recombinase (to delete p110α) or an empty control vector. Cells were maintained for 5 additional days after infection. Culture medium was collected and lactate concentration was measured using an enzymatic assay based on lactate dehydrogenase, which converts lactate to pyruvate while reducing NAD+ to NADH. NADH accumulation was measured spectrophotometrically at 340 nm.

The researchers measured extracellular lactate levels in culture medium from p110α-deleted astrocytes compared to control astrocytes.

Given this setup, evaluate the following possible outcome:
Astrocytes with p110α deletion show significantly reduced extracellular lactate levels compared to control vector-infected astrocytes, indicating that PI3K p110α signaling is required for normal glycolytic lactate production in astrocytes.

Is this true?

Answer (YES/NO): YES